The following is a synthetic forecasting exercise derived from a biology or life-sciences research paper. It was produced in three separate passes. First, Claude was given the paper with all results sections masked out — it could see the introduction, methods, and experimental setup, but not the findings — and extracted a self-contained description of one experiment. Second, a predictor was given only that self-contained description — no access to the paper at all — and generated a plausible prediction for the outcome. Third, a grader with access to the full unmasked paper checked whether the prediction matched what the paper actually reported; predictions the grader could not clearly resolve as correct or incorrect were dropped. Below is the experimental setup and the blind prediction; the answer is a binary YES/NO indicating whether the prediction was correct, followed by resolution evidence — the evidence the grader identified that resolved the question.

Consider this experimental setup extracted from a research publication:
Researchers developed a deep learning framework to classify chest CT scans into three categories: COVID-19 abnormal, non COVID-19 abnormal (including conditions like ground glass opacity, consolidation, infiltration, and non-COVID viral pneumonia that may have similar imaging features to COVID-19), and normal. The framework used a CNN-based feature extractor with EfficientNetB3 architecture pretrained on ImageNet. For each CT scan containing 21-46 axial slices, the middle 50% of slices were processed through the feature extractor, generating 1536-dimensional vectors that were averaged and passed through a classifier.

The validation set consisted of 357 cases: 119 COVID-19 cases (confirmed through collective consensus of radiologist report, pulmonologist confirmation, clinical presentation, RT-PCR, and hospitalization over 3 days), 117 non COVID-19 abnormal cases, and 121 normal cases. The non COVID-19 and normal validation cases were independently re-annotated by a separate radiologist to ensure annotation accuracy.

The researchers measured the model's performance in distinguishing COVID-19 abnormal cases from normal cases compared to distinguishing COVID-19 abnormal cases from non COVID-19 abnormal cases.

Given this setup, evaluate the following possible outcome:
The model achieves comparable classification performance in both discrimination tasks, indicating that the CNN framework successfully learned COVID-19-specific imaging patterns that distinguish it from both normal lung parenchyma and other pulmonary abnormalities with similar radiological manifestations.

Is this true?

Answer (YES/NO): NO